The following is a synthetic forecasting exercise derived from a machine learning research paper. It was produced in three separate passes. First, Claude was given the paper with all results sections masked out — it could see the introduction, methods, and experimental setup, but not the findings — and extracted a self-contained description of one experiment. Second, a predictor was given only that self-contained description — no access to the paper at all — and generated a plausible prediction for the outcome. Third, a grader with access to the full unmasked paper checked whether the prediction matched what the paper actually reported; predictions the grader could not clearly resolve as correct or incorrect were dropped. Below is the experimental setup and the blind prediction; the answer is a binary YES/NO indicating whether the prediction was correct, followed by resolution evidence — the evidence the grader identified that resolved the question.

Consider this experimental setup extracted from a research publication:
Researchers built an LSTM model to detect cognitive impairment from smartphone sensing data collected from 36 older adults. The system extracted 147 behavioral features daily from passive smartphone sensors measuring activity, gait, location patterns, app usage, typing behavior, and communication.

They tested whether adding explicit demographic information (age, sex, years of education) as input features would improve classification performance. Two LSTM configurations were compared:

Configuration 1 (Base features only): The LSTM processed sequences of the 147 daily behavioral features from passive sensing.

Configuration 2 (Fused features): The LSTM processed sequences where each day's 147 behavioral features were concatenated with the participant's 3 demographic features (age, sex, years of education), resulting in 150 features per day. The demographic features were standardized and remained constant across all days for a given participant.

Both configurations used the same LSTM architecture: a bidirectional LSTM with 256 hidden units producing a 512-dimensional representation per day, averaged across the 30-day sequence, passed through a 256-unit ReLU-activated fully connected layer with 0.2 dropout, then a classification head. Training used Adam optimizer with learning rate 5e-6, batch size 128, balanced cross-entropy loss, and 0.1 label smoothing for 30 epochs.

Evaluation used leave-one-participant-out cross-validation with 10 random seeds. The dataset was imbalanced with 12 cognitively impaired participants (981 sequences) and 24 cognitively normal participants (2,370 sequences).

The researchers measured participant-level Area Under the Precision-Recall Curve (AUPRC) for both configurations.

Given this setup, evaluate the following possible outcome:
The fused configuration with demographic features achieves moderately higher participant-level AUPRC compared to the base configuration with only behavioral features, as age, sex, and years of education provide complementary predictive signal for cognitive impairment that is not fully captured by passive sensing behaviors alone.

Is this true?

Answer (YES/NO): YES